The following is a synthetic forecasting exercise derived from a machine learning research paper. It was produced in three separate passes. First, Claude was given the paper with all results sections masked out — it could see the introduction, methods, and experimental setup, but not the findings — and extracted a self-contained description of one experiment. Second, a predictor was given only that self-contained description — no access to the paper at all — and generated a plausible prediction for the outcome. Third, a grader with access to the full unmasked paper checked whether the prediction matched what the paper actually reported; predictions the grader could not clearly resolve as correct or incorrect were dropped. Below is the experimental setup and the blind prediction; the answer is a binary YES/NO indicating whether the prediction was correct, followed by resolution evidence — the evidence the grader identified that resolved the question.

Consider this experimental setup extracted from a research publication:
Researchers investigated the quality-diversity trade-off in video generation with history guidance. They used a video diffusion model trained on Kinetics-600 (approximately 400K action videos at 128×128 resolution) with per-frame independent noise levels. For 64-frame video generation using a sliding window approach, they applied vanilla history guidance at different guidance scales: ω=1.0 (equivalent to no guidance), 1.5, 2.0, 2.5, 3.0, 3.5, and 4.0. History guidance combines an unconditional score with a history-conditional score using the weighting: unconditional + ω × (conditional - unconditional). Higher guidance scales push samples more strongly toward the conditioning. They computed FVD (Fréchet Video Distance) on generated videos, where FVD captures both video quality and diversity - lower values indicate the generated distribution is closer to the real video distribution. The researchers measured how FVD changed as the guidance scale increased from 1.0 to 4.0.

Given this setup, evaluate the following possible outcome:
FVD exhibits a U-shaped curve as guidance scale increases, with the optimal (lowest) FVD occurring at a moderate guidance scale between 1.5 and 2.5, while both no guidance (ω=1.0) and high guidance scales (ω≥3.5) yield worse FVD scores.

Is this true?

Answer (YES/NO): YES